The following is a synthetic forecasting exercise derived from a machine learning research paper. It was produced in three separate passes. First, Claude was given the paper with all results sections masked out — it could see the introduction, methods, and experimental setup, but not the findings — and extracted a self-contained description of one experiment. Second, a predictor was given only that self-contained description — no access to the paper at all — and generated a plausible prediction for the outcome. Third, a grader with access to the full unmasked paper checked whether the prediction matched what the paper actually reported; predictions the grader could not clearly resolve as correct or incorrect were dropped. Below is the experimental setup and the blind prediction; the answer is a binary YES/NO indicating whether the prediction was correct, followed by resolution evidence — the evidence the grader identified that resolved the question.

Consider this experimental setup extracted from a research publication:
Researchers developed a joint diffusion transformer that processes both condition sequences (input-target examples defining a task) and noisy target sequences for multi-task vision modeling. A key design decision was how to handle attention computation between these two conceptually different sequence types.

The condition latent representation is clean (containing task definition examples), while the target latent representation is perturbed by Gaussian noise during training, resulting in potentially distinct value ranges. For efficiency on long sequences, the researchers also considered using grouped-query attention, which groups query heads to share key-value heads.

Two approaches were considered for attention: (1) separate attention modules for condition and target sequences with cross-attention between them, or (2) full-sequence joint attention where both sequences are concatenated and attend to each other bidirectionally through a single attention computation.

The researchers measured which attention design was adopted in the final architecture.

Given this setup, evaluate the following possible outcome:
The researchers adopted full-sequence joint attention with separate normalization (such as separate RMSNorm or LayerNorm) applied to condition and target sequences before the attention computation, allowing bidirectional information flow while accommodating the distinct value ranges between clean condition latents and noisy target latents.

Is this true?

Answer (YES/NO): YES